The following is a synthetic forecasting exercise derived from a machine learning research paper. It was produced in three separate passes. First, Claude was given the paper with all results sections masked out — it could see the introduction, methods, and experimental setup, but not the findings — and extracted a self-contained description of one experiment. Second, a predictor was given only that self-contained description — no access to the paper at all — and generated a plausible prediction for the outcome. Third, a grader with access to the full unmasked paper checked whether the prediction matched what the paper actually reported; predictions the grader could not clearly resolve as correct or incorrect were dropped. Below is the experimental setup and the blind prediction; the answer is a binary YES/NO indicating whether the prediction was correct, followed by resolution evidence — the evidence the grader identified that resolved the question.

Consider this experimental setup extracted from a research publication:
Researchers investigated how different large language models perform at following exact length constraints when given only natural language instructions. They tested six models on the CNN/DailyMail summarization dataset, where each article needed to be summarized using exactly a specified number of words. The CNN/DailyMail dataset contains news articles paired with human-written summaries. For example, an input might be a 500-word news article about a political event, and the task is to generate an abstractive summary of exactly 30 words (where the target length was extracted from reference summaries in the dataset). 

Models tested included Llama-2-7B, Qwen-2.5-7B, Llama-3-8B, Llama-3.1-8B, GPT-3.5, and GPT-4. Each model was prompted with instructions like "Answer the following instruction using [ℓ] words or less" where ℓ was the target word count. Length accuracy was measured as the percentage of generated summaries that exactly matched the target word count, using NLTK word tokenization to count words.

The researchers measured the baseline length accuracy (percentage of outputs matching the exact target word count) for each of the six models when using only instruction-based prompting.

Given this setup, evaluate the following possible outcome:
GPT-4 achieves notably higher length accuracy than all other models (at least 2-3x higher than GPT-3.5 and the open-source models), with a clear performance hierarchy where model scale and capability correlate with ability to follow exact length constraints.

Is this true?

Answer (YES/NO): NO